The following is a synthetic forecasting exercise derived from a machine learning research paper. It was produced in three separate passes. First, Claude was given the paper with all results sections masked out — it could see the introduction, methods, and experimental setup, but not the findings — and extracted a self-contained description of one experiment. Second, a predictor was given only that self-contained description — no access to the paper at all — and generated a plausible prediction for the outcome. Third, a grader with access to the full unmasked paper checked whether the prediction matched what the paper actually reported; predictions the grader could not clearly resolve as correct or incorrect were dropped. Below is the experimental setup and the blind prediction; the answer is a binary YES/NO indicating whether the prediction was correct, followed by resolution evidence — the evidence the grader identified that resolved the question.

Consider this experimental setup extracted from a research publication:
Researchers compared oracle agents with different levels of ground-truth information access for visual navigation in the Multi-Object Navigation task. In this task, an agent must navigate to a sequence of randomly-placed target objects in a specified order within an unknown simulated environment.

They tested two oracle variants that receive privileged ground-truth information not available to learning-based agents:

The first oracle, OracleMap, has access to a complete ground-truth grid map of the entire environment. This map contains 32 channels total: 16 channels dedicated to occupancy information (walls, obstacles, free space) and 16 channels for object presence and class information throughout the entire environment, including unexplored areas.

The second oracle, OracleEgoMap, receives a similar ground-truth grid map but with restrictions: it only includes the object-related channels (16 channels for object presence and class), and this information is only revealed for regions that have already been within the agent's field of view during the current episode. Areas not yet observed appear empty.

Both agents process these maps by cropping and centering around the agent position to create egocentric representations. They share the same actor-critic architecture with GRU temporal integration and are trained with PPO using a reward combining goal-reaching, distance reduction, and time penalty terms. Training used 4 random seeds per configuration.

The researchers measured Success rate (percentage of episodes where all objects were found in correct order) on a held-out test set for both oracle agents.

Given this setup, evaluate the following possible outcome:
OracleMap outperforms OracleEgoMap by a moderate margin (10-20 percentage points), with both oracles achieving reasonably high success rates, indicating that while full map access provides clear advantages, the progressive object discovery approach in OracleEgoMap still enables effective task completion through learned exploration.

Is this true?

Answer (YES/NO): NO